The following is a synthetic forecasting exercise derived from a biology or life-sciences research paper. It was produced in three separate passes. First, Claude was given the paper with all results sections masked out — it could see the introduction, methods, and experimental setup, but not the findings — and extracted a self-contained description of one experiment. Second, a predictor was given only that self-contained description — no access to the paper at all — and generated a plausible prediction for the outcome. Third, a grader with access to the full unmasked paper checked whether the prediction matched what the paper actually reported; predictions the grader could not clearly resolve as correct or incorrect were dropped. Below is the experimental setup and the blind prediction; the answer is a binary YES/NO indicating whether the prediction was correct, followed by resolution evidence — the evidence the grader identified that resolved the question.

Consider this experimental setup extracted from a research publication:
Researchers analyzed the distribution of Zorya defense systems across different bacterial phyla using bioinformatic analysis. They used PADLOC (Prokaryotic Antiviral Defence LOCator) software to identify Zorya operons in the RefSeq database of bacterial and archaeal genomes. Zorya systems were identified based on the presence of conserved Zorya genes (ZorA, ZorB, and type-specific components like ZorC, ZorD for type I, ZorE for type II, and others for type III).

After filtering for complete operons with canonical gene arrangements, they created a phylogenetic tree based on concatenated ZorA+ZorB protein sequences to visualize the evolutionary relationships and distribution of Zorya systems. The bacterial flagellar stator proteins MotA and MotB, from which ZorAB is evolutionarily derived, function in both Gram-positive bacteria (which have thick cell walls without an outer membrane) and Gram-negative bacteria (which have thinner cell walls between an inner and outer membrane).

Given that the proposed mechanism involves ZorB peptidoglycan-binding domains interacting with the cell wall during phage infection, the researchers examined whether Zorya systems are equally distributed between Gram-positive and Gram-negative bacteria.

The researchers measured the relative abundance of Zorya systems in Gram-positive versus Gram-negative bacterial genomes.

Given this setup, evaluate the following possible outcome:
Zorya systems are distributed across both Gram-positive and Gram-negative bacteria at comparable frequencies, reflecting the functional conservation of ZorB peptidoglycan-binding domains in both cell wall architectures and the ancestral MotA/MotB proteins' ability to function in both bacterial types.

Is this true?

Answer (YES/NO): NO